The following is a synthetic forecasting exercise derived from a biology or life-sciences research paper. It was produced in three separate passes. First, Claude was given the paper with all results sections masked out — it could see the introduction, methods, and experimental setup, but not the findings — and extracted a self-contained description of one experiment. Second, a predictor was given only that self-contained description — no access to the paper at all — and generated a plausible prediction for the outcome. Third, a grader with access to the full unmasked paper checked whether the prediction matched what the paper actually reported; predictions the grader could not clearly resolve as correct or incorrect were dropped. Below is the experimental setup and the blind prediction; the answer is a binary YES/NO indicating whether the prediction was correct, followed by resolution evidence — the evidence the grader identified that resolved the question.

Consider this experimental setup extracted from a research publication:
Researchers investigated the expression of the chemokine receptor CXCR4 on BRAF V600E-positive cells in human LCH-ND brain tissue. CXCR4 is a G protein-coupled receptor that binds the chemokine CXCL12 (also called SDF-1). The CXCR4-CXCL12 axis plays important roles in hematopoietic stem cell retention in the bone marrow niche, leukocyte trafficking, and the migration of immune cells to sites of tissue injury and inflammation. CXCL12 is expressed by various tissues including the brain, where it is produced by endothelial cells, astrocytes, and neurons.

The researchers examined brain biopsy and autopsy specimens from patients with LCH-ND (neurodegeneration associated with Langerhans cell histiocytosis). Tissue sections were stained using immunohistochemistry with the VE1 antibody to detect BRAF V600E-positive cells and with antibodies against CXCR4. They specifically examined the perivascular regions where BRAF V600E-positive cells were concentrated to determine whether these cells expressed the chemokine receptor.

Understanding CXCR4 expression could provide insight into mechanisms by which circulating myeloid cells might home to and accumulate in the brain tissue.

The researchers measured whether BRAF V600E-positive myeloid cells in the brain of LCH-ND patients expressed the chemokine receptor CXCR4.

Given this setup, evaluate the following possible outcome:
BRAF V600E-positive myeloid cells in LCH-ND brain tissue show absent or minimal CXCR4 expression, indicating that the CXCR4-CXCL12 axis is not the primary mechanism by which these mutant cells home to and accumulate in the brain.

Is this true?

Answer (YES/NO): NO